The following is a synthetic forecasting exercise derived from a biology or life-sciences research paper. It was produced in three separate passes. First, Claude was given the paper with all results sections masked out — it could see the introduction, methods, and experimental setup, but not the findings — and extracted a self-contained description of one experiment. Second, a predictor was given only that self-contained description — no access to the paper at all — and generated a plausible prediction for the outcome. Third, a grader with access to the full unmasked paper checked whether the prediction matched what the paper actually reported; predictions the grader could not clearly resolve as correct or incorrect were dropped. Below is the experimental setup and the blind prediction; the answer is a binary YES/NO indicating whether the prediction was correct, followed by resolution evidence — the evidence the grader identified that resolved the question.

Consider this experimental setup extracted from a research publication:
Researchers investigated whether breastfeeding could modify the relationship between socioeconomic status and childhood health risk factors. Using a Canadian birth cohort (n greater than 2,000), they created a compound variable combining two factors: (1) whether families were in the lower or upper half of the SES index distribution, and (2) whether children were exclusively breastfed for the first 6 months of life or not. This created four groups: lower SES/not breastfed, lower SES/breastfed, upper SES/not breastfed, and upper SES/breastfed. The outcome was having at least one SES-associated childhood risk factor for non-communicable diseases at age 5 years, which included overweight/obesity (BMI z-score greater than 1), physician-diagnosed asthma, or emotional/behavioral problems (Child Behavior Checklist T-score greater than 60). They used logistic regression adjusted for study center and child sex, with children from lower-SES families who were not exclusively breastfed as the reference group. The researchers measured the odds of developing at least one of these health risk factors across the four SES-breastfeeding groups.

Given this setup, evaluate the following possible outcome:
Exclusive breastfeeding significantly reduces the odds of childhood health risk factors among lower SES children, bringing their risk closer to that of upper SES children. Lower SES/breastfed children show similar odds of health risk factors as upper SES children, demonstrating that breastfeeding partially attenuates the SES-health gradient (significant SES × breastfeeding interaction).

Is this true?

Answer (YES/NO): NO